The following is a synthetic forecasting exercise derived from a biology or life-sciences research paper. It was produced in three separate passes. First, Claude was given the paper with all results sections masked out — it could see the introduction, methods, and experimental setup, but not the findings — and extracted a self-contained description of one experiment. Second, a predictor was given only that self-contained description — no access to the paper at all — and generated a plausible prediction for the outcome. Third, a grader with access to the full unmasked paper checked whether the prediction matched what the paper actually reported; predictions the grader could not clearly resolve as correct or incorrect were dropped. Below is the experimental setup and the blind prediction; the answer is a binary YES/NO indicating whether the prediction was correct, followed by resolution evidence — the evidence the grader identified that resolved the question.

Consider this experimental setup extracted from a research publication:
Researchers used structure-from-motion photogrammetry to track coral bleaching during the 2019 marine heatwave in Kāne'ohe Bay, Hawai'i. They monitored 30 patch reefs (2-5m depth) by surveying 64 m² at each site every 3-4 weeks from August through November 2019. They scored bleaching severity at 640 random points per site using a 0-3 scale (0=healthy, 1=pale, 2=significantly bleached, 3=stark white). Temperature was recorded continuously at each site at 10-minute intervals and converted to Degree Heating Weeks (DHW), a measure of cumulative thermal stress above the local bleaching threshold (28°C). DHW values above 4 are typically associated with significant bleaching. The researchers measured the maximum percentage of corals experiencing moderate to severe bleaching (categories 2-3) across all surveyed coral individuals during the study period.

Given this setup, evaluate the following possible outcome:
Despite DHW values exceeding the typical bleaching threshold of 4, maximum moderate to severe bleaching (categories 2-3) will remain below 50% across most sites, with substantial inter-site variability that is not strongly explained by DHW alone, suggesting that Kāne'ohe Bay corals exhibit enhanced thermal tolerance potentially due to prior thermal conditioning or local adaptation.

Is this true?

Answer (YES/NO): NO